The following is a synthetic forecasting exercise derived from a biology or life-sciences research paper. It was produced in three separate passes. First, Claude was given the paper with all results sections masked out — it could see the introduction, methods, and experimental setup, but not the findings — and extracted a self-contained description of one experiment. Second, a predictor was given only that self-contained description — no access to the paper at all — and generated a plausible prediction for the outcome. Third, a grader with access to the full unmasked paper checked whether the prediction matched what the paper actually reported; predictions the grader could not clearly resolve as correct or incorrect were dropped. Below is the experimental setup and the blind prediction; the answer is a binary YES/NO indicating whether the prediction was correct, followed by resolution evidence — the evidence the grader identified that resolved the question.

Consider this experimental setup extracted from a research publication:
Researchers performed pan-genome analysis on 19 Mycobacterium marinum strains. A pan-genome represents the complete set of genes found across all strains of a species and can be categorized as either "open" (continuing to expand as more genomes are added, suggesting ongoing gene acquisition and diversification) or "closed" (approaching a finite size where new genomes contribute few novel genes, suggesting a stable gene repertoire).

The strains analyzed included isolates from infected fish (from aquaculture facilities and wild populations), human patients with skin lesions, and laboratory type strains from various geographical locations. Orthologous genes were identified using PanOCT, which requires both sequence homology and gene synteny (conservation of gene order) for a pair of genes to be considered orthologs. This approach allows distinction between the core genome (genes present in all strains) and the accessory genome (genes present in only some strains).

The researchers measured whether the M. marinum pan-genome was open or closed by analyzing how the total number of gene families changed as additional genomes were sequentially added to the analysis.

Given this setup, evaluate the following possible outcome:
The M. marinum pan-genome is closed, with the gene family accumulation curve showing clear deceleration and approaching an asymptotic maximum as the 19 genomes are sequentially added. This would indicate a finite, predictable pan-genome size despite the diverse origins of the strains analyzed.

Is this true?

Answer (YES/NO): NO